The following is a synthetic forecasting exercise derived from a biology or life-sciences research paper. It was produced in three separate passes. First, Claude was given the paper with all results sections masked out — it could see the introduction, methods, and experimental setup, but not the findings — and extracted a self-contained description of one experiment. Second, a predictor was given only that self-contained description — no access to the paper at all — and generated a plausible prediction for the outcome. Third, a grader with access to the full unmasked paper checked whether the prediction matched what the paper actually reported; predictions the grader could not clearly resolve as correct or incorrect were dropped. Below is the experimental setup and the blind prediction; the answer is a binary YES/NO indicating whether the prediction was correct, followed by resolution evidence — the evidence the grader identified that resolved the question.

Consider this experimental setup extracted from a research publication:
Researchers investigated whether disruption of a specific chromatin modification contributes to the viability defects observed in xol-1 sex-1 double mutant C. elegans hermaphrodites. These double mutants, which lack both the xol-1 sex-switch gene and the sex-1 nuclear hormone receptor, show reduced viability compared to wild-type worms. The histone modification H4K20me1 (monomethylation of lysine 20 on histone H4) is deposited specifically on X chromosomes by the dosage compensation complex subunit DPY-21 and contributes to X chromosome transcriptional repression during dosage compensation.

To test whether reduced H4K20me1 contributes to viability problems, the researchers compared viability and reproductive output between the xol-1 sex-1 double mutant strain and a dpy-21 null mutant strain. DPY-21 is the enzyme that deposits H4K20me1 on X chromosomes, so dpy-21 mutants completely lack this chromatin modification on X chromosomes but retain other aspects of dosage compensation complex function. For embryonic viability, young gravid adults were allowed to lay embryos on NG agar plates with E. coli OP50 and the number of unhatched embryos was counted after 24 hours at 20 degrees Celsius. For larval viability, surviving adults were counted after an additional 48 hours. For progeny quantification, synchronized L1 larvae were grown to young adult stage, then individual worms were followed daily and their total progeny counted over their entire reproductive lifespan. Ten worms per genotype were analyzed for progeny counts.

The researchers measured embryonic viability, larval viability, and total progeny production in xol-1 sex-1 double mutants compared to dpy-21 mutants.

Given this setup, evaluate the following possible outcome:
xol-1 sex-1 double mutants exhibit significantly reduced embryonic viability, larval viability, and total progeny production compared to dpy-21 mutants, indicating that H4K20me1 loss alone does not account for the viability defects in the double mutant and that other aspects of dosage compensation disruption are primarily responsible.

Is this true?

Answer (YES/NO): NO